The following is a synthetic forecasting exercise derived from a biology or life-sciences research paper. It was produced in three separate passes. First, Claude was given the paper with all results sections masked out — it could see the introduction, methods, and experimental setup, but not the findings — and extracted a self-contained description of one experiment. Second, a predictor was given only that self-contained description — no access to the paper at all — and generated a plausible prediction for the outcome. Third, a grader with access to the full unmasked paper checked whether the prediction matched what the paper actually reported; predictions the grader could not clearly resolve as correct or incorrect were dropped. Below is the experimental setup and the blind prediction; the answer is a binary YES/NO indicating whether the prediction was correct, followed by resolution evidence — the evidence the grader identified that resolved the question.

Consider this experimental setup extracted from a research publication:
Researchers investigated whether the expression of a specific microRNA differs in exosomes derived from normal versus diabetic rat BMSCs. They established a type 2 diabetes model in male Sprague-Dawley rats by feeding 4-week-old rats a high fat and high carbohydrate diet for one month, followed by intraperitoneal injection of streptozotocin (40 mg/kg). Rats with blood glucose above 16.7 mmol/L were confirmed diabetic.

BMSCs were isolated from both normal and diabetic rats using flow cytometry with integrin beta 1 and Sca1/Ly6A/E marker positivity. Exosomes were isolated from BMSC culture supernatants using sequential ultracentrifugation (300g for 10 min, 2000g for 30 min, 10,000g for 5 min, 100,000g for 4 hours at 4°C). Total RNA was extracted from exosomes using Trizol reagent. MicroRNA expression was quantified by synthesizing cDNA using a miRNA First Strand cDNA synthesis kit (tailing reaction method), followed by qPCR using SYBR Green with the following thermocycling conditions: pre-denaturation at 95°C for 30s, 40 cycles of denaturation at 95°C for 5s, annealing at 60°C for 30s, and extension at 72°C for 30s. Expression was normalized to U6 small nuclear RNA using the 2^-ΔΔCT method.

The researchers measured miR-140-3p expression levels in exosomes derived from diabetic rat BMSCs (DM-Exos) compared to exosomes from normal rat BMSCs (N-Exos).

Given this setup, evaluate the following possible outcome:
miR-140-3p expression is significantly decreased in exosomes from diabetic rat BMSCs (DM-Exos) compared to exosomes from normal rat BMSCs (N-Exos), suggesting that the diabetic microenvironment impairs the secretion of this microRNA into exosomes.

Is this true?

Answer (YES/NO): YES